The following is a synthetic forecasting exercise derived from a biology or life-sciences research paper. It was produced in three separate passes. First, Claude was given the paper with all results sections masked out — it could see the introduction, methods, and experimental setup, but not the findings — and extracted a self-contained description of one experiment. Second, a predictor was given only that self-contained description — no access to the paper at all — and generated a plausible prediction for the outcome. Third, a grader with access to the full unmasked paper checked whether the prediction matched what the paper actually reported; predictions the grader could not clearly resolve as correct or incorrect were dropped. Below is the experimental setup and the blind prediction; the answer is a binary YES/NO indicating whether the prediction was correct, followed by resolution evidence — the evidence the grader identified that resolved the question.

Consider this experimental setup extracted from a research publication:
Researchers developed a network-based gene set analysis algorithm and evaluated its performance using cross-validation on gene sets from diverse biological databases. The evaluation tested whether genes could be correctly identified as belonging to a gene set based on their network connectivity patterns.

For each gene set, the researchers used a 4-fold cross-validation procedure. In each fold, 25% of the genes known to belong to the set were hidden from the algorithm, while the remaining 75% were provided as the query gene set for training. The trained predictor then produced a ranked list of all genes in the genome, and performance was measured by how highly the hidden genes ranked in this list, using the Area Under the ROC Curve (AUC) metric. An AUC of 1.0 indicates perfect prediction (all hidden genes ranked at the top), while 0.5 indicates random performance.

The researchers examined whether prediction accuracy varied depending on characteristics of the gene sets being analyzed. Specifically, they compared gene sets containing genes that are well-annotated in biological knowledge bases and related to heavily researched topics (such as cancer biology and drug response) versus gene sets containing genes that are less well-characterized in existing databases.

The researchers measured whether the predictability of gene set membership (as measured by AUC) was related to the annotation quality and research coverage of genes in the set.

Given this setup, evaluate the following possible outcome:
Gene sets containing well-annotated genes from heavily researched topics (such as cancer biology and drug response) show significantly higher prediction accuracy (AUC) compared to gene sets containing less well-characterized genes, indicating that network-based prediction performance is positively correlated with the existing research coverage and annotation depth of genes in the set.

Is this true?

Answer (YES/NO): YES